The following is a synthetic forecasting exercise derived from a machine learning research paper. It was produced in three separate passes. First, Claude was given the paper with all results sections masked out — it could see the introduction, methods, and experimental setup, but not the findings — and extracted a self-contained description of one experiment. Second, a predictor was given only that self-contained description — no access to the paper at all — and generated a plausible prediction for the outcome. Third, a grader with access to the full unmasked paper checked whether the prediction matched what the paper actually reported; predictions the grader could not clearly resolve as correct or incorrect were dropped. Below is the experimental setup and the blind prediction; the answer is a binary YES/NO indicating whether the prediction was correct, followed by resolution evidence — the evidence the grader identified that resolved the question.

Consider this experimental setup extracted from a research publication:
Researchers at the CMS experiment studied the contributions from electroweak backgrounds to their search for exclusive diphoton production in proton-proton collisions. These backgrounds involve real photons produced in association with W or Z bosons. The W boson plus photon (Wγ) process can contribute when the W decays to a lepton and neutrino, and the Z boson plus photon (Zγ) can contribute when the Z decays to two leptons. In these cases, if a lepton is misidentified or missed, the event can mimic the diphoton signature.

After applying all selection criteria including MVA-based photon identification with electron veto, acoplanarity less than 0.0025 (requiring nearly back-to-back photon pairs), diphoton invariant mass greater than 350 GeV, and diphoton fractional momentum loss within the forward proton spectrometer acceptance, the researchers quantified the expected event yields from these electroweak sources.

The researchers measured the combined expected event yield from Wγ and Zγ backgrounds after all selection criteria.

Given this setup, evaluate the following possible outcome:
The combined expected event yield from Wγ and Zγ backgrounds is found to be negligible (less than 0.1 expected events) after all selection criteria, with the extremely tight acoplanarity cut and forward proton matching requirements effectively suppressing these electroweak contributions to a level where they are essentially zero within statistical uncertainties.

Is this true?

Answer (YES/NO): NO